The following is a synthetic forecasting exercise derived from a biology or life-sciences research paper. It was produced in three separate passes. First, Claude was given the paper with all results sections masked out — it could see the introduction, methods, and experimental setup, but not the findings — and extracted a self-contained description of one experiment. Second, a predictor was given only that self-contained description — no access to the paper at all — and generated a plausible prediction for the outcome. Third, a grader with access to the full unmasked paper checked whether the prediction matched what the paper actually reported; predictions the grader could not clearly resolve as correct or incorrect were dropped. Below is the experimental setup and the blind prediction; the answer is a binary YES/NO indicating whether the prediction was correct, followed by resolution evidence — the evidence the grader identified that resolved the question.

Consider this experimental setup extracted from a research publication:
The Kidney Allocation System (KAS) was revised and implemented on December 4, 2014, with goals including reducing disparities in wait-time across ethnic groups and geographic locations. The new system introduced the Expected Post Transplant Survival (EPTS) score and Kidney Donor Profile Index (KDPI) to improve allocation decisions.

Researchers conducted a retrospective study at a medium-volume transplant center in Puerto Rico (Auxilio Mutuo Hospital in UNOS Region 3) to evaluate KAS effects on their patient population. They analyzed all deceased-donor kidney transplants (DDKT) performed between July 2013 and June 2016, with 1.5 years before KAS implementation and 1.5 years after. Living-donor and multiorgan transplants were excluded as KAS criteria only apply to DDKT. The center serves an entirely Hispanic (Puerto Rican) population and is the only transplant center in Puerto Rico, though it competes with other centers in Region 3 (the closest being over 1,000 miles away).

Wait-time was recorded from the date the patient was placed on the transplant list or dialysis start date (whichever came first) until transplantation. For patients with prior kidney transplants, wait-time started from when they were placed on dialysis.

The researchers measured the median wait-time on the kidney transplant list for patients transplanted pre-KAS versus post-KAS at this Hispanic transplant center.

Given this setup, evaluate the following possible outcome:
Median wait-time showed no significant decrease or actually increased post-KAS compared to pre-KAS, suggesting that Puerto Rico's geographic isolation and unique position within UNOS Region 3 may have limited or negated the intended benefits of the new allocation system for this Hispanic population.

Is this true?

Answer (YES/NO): YES